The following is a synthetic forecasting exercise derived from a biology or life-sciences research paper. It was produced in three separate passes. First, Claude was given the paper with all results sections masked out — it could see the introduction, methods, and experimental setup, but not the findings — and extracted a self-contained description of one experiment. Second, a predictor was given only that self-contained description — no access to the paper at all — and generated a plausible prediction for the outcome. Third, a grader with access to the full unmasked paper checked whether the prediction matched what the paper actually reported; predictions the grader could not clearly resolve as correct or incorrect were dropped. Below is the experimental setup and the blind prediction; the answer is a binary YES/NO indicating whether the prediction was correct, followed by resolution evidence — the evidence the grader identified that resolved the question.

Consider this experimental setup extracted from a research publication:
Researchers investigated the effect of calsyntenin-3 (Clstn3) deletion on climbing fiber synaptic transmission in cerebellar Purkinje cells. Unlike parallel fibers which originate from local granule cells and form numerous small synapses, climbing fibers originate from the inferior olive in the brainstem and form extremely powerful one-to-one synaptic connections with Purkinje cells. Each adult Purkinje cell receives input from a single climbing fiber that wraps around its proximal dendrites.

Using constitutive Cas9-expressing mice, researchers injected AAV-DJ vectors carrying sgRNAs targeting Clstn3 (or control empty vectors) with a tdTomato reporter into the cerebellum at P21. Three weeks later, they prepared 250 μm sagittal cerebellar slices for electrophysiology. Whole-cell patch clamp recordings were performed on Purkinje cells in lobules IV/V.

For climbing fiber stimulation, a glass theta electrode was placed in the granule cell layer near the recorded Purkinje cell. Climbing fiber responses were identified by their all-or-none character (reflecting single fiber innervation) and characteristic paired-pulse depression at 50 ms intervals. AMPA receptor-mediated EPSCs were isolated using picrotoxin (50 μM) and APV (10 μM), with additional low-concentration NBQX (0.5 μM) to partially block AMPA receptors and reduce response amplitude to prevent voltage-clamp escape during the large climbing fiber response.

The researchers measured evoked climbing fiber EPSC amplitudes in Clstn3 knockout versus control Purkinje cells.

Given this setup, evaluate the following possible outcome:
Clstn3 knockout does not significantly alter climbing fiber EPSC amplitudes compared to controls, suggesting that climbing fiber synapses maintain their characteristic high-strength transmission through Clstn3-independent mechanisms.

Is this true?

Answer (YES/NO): YES